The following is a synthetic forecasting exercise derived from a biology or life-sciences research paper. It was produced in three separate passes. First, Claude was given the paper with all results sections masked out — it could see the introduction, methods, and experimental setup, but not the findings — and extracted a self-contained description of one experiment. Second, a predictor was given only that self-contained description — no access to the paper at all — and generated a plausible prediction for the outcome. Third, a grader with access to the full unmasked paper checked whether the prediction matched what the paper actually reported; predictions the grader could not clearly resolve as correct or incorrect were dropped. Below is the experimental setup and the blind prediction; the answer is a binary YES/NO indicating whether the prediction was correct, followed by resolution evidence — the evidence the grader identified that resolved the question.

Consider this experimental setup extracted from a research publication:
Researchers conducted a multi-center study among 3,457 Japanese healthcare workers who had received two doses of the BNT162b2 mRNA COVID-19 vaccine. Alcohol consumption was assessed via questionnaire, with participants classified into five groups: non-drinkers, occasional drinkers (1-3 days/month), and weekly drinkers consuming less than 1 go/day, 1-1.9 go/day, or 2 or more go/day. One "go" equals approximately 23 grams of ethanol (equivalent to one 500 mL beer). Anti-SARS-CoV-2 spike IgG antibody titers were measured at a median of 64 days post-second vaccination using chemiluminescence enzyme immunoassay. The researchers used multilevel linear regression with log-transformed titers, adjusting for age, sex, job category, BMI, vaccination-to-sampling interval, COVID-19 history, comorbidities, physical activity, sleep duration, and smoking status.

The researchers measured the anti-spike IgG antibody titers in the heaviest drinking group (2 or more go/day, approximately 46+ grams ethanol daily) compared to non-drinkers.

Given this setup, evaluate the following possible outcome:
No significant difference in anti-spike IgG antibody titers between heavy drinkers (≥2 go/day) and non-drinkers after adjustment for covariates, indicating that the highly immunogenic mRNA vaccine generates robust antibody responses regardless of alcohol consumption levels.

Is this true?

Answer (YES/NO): NO